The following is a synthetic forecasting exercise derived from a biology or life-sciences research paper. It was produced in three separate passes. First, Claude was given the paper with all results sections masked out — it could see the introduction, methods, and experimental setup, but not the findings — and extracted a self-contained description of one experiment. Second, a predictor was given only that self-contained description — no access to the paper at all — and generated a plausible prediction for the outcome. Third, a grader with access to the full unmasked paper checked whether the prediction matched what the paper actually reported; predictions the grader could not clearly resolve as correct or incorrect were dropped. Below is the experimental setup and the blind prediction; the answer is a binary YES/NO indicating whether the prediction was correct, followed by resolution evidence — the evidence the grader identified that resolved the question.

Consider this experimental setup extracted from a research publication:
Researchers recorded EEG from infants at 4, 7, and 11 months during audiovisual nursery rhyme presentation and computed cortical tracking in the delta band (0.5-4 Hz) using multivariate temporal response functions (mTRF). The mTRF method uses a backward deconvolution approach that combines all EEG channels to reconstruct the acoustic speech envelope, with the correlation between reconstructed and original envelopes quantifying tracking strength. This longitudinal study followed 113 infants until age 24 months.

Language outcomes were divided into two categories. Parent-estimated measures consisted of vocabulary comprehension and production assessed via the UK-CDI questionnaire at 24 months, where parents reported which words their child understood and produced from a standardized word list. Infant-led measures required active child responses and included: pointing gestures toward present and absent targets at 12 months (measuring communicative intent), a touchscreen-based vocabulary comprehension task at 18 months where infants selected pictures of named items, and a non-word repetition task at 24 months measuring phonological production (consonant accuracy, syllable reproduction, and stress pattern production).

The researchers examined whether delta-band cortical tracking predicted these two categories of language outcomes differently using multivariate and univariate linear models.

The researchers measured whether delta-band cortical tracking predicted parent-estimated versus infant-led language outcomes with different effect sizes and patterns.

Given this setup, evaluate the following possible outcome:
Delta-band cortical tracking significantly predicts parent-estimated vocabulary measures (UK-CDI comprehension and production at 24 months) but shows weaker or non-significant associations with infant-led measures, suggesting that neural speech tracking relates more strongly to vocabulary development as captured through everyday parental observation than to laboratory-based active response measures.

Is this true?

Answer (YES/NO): NO